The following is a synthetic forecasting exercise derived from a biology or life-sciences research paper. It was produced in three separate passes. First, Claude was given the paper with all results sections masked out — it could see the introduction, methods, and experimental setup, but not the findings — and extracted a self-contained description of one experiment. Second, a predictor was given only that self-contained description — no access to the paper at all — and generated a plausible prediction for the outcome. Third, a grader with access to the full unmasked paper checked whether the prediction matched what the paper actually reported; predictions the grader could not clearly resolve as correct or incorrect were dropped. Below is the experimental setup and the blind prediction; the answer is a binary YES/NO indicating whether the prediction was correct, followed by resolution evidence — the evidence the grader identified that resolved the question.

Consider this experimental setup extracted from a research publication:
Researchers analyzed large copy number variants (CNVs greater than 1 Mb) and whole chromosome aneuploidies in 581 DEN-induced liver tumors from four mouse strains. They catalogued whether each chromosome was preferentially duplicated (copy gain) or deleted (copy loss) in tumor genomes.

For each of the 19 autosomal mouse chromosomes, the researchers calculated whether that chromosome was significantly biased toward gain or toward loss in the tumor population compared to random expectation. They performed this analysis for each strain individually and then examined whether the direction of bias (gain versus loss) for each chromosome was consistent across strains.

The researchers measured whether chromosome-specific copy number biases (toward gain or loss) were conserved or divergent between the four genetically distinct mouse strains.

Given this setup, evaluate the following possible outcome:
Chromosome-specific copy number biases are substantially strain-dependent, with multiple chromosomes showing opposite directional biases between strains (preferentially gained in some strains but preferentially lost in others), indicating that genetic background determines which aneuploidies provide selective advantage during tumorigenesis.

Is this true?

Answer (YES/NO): NO